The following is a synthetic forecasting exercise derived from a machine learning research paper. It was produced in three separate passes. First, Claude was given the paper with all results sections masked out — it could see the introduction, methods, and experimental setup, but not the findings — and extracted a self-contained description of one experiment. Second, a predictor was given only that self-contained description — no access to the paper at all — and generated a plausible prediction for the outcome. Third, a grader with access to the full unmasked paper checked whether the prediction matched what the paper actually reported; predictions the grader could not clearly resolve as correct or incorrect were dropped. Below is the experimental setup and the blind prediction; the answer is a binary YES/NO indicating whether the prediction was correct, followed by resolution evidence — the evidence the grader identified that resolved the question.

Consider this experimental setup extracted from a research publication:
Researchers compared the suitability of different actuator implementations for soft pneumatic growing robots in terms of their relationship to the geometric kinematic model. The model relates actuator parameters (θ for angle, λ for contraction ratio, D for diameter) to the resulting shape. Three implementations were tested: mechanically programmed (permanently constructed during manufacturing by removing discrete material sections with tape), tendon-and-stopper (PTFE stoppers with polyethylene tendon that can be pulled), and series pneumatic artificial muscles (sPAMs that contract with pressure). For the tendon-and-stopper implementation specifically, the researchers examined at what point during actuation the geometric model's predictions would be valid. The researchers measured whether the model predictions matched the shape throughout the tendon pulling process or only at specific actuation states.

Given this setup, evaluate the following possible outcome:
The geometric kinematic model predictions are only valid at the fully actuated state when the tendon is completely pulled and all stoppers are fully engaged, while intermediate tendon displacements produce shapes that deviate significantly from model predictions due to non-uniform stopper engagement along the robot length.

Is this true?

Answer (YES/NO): YES